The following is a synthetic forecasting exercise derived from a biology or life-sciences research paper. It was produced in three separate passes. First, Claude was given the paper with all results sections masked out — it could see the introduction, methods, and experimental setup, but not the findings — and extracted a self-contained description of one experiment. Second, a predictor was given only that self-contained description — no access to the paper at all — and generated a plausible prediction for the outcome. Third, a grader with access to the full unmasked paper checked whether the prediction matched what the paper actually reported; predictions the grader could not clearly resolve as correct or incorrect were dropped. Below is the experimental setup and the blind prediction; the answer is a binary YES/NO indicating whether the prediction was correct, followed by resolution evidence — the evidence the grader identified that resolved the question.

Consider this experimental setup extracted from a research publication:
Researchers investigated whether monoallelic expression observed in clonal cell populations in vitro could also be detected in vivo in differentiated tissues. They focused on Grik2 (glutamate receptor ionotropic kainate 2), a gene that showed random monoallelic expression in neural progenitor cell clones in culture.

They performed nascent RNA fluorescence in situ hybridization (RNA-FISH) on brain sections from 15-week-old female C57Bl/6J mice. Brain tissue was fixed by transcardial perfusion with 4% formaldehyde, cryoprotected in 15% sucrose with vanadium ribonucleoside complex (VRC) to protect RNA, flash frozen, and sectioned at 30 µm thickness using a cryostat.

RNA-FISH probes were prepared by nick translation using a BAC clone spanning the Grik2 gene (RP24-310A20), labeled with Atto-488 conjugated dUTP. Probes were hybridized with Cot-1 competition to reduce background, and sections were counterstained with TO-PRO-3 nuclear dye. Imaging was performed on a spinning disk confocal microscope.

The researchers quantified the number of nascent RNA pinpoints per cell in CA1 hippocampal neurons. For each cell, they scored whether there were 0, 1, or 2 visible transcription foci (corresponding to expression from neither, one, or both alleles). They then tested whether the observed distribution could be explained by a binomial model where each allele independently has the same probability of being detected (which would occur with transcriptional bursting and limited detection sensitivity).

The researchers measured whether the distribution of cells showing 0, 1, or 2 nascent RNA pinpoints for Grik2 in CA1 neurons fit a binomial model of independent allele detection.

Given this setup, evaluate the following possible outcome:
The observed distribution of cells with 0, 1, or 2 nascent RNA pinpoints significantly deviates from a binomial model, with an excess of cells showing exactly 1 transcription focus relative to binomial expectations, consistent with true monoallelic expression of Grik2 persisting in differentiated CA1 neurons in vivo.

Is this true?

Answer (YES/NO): YES